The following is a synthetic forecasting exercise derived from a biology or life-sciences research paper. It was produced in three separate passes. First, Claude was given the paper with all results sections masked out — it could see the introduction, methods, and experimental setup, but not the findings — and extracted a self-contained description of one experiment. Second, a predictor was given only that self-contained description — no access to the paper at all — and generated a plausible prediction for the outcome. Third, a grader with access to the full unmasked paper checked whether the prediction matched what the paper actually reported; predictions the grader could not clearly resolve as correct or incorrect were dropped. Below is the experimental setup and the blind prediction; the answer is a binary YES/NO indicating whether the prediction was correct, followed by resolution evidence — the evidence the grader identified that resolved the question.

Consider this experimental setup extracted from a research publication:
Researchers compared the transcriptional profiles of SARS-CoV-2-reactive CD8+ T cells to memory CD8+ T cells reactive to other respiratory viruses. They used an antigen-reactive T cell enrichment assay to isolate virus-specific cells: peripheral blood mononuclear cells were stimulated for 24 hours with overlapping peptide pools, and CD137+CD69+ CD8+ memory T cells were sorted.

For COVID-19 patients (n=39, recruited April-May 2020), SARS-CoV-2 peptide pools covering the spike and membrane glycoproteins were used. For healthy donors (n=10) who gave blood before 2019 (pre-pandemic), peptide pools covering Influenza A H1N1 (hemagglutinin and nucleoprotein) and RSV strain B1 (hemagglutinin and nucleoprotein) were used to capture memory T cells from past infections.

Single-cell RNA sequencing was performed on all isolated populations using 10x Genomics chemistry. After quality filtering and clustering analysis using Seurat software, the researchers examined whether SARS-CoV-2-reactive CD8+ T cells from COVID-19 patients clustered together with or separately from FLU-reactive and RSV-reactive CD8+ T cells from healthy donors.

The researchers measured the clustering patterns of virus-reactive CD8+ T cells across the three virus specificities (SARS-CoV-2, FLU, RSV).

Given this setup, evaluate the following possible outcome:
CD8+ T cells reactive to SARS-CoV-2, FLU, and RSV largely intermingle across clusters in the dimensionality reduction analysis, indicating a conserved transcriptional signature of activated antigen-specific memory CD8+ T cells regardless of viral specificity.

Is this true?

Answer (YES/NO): NO